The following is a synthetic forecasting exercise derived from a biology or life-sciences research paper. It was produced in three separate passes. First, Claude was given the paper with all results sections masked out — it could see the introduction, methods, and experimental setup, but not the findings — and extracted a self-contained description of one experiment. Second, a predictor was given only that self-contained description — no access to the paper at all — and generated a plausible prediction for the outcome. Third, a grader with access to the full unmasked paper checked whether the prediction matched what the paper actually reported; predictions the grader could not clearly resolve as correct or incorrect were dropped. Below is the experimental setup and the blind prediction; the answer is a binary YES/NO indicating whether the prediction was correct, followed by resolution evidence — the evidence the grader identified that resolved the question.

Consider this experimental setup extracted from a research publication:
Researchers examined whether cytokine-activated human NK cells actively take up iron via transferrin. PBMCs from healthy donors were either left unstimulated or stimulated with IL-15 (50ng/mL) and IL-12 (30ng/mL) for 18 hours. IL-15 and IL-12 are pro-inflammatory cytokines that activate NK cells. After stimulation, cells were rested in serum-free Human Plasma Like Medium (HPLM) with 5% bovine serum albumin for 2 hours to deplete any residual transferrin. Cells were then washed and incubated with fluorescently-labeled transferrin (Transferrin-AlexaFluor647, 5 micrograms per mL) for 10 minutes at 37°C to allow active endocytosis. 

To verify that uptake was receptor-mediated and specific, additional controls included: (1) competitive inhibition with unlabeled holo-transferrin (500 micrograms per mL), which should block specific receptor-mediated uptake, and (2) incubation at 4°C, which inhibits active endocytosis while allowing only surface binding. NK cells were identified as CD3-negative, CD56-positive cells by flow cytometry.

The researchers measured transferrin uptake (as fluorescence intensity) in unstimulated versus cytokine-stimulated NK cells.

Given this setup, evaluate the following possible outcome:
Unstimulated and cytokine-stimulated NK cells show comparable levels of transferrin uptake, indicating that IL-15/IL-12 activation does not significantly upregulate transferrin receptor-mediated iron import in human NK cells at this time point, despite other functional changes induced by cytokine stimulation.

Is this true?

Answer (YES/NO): NO